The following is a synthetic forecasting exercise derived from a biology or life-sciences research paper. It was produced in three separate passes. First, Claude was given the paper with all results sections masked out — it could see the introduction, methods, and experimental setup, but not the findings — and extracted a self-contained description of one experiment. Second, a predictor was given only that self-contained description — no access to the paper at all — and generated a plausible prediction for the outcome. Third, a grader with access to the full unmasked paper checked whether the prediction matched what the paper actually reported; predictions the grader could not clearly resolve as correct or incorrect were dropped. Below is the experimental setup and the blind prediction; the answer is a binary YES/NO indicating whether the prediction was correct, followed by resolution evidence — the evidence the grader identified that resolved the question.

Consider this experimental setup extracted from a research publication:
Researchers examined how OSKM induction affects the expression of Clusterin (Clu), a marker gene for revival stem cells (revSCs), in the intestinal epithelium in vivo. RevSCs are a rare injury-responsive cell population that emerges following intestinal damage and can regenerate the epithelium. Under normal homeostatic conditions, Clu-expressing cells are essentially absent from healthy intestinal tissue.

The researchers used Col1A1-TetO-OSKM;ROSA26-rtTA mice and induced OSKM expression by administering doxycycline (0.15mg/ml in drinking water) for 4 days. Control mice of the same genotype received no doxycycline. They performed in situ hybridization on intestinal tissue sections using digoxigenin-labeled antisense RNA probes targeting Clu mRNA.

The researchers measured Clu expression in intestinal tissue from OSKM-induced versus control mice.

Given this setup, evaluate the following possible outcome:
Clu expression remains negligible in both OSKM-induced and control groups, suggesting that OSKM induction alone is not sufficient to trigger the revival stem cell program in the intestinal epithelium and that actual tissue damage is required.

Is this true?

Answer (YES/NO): NO